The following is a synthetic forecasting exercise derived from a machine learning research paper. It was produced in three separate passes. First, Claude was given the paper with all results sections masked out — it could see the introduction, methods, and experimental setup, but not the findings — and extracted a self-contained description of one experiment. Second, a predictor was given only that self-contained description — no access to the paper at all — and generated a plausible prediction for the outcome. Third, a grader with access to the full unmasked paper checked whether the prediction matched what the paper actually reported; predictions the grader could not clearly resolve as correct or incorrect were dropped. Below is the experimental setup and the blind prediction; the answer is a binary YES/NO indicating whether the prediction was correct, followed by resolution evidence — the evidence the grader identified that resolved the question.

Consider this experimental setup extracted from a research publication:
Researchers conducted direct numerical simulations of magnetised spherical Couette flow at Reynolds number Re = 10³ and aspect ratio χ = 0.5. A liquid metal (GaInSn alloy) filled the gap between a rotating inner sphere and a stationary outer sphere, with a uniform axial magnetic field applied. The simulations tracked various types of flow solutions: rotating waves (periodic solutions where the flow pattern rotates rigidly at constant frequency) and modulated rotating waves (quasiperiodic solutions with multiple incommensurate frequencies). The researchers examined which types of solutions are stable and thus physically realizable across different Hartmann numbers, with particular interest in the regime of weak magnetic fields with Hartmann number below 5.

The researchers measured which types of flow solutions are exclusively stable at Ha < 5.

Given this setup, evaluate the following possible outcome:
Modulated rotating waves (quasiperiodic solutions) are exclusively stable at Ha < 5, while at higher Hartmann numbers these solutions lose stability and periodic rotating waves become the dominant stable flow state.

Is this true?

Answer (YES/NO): NO